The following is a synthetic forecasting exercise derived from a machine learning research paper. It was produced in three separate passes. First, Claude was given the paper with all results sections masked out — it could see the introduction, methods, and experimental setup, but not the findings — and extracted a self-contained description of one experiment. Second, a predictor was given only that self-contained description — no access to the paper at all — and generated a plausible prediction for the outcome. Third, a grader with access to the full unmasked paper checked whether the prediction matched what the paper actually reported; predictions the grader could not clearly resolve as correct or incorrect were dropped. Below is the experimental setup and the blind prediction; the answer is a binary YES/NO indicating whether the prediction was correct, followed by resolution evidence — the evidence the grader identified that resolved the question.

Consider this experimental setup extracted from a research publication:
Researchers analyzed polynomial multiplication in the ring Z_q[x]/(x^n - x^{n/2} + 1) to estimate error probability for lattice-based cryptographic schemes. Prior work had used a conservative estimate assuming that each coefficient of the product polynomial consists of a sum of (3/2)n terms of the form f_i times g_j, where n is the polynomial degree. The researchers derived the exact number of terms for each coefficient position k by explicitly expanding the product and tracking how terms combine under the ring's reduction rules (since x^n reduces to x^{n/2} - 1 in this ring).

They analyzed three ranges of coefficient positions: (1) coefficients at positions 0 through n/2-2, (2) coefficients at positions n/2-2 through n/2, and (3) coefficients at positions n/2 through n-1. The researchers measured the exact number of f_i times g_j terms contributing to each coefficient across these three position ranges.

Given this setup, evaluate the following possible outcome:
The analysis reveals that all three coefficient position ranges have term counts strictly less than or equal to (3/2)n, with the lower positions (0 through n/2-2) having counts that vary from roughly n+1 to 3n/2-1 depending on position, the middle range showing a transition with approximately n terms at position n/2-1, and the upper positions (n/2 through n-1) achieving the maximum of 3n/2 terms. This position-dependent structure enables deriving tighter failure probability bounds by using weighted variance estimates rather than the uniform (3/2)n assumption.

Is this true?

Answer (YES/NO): NO